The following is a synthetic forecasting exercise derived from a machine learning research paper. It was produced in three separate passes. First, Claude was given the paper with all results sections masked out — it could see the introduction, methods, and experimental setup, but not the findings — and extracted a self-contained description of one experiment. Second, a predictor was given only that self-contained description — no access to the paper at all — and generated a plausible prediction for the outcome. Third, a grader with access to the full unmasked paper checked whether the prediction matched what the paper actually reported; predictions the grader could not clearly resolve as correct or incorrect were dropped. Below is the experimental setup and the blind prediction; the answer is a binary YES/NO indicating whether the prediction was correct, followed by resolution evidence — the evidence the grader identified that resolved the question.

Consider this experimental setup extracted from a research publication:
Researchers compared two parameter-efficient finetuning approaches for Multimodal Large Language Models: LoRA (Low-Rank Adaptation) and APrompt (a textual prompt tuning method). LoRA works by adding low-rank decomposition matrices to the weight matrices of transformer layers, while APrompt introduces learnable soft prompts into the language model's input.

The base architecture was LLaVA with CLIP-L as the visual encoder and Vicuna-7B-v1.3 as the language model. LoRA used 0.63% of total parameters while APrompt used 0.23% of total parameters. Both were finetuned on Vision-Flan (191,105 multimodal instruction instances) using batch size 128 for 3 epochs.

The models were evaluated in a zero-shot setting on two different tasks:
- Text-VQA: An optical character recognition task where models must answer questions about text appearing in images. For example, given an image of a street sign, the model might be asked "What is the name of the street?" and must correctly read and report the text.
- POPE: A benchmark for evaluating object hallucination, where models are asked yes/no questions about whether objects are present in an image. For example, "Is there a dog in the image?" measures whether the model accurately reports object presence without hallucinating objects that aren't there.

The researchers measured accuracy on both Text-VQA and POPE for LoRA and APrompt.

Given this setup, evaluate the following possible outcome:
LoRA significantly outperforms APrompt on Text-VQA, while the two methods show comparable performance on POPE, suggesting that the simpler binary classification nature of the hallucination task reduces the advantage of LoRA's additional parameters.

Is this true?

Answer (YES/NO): NO